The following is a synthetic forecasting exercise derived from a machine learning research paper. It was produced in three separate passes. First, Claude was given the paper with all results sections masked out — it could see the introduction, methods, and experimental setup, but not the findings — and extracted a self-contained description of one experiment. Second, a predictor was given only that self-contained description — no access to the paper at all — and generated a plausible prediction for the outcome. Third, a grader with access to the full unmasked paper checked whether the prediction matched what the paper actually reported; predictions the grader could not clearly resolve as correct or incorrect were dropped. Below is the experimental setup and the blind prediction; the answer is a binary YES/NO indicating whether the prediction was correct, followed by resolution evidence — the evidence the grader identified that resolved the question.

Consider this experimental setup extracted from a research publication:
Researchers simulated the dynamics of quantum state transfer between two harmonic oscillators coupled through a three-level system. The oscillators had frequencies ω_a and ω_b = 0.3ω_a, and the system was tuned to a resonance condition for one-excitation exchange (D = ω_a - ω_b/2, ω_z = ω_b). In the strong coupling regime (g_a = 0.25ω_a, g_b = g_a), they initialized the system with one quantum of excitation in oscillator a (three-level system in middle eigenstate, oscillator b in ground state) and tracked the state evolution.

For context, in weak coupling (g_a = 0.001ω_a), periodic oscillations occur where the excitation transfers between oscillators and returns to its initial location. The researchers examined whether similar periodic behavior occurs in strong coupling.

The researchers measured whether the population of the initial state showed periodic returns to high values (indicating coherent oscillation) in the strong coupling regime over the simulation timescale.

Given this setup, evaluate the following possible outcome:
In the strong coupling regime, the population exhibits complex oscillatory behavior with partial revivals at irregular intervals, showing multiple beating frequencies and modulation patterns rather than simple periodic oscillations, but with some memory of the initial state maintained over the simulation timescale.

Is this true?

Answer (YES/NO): NO